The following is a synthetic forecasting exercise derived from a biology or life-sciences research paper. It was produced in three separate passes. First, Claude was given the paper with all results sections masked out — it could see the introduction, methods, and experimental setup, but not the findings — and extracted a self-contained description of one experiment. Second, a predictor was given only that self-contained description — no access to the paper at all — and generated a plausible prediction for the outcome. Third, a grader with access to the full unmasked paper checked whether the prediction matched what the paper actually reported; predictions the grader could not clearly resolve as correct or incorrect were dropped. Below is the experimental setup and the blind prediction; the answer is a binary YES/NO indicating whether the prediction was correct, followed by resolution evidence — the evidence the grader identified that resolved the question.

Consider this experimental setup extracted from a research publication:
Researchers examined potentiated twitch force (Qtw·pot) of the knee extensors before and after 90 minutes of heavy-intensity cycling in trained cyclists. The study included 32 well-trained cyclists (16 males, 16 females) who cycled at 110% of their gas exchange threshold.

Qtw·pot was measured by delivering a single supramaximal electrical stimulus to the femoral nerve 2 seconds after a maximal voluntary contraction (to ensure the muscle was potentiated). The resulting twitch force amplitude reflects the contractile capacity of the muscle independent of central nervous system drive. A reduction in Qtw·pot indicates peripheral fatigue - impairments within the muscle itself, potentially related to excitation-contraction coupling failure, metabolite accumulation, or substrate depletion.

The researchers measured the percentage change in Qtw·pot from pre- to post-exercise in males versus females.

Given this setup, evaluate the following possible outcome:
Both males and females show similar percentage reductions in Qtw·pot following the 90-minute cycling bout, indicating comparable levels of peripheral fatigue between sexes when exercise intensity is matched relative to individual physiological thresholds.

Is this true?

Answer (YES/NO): YES